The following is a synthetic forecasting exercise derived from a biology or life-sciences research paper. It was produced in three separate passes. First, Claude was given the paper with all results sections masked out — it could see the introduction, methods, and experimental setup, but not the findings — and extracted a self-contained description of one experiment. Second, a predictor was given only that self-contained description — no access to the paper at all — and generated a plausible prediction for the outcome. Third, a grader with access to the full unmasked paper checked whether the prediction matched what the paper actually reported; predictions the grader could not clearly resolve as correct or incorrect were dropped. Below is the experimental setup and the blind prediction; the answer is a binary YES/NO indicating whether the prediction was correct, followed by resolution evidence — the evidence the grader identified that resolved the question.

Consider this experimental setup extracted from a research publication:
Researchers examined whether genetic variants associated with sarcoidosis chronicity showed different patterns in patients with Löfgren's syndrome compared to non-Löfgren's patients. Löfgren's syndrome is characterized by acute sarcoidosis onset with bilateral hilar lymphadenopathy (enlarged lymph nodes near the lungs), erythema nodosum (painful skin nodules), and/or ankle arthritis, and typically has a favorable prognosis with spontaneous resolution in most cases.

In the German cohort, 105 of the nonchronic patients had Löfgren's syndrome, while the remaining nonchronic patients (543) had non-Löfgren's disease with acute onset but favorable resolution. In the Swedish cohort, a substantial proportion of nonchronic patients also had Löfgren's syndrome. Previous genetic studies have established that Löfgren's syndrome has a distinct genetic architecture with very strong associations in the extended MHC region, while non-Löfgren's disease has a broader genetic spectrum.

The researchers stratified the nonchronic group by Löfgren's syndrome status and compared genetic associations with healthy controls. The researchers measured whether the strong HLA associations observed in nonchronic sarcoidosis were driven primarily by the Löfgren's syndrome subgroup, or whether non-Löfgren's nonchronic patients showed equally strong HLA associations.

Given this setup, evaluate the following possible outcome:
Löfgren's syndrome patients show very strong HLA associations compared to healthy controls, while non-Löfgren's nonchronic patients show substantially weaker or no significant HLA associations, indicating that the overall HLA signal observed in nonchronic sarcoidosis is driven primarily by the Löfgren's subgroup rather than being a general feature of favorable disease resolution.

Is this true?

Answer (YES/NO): NO